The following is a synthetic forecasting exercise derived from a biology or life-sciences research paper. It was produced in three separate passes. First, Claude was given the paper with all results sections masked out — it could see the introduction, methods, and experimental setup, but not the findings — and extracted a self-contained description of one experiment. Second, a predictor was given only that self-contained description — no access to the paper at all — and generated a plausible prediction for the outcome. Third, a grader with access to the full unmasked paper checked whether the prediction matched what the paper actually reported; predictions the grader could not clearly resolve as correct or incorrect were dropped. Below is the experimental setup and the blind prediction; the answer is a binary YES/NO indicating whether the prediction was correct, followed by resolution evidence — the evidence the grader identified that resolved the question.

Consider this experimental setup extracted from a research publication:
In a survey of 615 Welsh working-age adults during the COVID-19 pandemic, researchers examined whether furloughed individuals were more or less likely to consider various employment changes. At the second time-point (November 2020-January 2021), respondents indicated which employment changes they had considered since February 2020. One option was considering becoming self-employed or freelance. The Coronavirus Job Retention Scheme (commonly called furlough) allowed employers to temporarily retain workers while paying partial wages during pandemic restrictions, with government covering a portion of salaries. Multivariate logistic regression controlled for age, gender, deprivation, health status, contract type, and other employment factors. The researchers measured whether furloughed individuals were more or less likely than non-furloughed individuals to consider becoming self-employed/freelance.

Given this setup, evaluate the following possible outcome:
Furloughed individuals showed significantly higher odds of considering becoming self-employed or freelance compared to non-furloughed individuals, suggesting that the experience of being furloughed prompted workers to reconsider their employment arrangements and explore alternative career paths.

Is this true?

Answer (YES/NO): YES